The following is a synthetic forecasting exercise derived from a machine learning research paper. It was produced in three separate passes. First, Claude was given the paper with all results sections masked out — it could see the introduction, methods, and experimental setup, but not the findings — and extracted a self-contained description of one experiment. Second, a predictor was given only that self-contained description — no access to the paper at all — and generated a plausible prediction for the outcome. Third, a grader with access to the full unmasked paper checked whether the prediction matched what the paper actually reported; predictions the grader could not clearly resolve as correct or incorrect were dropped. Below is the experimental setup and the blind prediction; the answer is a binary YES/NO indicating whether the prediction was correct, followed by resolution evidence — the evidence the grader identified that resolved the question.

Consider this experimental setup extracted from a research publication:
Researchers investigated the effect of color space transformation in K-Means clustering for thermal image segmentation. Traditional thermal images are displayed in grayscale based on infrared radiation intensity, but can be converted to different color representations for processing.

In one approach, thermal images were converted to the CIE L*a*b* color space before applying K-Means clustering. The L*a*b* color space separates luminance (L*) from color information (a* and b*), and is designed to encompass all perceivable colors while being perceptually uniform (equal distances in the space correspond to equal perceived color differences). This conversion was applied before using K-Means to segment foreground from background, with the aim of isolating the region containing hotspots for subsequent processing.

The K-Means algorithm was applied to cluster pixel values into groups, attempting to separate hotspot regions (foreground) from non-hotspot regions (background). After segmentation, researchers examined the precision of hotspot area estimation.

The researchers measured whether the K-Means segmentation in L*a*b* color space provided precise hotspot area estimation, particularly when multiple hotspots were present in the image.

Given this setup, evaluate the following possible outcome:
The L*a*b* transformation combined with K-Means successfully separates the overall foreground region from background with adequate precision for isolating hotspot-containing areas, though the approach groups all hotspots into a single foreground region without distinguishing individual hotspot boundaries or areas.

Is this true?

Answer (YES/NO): NO